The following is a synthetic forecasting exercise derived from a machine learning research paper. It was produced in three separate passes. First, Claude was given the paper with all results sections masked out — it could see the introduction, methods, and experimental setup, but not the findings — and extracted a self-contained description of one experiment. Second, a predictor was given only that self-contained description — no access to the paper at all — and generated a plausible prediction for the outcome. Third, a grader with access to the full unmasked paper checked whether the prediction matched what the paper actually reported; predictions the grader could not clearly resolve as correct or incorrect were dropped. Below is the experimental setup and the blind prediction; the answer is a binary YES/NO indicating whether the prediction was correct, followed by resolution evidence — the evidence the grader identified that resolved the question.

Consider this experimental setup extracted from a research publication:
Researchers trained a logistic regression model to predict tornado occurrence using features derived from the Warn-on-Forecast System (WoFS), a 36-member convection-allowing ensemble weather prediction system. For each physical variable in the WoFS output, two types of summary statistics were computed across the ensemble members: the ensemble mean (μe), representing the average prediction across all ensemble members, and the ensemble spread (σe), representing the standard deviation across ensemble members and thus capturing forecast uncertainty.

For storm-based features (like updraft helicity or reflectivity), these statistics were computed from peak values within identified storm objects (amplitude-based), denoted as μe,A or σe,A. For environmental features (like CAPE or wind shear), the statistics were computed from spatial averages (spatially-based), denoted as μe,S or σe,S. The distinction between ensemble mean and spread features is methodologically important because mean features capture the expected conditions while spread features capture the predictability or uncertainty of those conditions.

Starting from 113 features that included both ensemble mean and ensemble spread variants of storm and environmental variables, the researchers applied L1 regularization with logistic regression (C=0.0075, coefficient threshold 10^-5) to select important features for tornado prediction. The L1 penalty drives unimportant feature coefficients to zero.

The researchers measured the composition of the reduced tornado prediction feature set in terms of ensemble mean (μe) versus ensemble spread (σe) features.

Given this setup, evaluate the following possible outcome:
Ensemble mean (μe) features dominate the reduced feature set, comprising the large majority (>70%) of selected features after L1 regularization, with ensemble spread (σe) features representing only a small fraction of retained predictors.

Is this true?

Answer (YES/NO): YES